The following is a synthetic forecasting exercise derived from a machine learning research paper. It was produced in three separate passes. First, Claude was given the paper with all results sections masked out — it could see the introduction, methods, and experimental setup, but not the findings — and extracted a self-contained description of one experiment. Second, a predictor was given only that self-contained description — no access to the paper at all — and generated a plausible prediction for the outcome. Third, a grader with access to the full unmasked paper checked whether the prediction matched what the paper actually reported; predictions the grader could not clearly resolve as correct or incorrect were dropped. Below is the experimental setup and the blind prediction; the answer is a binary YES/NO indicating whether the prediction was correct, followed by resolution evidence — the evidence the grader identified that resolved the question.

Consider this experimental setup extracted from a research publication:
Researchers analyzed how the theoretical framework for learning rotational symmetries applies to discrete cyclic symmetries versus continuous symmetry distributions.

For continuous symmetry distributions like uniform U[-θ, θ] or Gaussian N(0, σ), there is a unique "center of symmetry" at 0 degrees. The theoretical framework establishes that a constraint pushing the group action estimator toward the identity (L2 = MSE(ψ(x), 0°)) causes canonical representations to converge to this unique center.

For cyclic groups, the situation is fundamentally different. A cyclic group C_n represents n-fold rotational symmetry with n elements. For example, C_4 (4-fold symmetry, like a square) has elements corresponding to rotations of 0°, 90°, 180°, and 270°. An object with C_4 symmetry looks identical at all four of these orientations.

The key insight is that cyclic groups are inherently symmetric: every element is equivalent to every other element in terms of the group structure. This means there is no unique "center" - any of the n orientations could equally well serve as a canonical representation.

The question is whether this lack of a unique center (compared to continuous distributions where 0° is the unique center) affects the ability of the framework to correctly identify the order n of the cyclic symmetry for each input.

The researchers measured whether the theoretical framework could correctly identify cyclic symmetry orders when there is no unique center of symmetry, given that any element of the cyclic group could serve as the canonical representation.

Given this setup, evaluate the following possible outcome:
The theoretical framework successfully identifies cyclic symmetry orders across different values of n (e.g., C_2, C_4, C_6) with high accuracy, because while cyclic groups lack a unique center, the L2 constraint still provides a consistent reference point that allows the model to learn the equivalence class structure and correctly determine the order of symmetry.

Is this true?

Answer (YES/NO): NO